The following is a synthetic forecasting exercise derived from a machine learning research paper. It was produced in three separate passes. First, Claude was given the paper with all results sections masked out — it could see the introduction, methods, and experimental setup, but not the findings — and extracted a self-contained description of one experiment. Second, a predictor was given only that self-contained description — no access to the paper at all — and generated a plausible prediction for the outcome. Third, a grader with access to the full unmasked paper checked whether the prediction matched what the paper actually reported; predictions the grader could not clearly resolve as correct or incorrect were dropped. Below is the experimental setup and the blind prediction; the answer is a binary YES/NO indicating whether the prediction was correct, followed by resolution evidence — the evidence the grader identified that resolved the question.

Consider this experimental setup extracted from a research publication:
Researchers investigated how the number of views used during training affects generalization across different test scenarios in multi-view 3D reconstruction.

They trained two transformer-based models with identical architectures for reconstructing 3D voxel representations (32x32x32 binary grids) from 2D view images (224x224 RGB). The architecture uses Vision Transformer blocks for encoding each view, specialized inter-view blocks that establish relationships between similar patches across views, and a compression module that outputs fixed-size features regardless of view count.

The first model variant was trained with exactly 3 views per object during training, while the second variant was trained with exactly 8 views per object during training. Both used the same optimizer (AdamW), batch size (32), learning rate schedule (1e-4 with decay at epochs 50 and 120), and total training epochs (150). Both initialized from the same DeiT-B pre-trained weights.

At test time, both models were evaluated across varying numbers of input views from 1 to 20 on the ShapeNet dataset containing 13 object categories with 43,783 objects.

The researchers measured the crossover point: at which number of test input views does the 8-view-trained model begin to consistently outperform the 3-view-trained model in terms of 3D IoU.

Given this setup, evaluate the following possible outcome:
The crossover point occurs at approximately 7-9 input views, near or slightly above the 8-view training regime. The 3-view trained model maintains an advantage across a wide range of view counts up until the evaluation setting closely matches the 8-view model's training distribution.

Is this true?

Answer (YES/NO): NO